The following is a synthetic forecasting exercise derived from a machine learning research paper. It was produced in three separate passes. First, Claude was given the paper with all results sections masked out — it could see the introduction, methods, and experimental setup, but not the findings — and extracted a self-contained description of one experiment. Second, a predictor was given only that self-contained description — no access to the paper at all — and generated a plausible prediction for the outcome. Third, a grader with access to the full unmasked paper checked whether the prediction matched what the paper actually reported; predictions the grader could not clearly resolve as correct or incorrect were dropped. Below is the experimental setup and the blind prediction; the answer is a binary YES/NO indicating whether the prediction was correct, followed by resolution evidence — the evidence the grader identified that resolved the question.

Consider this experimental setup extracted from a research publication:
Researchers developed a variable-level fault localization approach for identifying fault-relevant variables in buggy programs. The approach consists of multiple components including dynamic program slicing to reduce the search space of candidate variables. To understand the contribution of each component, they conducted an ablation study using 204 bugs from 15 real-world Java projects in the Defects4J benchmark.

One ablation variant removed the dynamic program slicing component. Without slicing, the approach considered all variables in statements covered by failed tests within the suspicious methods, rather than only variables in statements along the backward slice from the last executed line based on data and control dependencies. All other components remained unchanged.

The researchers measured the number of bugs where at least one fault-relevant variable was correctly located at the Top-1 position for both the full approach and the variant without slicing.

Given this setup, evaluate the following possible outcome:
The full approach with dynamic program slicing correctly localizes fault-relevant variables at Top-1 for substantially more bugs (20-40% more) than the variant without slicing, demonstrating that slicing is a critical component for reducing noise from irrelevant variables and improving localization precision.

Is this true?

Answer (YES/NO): YES